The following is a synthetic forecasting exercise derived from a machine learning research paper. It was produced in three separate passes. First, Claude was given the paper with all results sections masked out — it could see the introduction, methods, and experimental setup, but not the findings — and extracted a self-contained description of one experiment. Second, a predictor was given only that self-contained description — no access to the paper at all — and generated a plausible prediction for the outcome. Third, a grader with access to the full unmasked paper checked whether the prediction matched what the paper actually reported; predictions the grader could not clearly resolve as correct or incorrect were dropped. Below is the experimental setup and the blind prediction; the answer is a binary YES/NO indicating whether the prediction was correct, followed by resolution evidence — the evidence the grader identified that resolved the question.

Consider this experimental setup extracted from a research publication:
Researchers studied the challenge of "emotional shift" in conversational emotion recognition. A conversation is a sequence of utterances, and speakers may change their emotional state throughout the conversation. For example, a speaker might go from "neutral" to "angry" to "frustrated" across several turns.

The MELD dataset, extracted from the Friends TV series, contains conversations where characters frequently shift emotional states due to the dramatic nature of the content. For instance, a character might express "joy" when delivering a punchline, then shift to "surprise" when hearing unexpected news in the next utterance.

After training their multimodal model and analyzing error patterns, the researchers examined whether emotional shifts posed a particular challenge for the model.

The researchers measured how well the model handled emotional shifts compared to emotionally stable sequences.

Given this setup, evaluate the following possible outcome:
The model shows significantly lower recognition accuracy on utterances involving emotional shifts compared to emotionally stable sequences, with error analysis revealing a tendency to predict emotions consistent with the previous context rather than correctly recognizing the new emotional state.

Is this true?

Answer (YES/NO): NO